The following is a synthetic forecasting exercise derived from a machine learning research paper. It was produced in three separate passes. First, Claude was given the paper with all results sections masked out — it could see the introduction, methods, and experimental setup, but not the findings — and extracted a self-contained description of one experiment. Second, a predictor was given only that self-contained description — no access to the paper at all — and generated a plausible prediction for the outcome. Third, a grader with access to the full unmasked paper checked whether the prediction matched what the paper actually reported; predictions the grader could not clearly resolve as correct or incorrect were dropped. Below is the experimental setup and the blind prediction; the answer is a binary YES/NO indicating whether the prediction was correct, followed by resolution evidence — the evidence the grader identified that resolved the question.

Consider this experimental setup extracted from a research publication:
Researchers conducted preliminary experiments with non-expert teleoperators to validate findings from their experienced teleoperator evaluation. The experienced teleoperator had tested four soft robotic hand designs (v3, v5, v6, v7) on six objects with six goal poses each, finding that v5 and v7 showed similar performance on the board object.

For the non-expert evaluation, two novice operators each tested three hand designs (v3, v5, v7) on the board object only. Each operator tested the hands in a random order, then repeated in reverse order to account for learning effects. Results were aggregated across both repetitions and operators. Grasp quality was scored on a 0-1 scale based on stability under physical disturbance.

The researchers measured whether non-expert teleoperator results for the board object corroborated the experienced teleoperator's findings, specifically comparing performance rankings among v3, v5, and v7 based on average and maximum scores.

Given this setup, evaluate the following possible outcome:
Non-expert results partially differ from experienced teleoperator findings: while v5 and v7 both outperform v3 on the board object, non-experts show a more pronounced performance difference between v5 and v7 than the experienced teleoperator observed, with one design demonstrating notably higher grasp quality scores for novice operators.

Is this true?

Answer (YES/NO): NO